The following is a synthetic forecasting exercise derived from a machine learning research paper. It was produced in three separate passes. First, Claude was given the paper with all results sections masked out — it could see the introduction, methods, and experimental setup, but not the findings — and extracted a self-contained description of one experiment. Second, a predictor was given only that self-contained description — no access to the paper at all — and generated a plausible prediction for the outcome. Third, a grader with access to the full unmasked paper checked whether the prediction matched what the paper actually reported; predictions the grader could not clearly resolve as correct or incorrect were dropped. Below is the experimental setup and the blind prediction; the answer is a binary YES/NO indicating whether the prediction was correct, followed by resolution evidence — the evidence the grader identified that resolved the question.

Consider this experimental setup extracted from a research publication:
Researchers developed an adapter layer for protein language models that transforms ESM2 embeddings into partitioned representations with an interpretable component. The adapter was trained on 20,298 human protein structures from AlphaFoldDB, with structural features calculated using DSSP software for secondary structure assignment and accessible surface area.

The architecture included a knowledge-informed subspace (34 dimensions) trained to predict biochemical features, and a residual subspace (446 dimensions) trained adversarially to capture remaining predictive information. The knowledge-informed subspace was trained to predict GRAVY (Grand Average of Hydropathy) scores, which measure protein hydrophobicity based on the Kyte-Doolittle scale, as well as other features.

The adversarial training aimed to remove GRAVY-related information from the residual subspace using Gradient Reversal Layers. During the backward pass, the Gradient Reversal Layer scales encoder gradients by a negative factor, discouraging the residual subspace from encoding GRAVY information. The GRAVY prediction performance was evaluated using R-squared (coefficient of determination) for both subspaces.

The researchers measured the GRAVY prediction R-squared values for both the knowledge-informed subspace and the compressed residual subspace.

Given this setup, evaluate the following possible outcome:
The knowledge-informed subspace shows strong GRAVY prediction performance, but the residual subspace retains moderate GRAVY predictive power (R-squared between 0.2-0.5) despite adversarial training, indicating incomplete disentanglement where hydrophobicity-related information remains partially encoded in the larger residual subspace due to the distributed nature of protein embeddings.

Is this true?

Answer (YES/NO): NO